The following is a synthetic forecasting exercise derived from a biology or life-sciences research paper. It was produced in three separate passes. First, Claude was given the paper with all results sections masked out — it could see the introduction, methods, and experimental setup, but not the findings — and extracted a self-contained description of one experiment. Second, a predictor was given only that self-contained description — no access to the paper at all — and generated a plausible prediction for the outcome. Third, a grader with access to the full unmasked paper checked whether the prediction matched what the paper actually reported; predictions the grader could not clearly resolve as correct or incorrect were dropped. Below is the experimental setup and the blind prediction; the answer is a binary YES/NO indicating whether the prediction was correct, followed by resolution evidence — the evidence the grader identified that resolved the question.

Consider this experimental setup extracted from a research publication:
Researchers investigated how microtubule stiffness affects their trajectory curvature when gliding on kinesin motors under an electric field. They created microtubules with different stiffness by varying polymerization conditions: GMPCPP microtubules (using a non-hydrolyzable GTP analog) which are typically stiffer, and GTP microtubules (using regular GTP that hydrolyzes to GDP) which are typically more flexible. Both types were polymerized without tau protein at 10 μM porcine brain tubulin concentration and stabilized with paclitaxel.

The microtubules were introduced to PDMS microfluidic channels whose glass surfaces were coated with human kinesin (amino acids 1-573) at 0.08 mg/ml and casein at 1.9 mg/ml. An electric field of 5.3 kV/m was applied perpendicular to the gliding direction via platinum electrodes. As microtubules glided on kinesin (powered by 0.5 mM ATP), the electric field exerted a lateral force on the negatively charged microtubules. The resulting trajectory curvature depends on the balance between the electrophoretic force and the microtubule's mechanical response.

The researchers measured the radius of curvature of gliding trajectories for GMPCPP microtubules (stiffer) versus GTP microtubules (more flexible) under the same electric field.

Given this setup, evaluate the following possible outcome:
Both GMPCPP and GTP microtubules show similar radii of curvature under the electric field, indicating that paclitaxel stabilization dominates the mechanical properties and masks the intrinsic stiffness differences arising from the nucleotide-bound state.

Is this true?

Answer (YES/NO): NO